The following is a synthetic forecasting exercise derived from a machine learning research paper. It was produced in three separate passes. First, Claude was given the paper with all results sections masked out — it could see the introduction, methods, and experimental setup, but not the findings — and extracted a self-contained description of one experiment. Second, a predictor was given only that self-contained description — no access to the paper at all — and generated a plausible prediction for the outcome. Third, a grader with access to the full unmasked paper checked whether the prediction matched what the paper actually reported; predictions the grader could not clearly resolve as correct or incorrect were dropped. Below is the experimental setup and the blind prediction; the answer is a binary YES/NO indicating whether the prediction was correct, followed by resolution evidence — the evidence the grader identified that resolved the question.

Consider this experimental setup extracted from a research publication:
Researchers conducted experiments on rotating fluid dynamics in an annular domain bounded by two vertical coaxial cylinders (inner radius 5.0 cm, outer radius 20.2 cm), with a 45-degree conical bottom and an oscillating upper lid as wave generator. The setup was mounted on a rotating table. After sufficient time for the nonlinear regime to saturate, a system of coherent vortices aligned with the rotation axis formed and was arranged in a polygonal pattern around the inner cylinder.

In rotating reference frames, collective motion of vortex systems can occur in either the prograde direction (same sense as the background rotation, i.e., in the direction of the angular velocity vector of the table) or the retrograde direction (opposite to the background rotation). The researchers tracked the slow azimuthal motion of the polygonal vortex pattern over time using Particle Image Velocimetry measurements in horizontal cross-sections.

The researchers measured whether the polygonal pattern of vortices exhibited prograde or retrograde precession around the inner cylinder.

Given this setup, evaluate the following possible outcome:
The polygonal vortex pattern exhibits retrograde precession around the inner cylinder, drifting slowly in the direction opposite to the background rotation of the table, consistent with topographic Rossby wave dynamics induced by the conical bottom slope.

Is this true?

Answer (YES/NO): NO